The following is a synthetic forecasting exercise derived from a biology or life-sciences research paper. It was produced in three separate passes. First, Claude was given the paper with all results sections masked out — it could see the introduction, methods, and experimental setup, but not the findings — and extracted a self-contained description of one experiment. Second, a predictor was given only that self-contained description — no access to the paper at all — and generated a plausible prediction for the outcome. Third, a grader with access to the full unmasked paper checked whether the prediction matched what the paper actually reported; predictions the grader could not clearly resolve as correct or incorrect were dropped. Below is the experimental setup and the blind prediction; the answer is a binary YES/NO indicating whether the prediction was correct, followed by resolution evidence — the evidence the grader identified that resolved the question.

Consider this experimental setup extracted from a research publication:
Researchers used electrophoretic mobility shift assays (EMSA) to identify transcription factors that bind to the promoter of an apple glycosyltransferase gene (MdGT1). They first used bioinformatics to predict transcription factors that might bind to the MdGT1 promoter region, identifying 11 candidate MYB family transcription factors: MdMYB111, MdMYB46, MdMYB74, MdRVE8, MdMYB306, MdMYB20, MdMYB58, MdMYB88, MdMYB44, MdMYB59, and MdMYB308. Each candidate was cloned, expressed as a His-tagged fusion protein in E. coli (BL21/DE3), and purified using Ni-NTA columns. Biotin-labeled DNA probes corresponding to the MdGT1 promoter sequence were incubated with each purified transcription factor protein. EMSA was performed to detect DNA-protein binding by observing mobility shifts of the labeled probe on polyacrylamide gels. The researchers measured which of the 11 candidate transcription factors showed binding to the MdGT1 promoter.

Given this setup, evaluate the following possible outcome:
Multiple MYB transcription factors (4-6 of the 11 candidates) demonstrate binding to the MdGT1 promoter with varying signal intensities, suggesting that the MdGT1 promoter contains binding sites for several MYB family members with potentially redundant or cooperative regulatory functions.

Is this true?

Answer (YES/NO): NO